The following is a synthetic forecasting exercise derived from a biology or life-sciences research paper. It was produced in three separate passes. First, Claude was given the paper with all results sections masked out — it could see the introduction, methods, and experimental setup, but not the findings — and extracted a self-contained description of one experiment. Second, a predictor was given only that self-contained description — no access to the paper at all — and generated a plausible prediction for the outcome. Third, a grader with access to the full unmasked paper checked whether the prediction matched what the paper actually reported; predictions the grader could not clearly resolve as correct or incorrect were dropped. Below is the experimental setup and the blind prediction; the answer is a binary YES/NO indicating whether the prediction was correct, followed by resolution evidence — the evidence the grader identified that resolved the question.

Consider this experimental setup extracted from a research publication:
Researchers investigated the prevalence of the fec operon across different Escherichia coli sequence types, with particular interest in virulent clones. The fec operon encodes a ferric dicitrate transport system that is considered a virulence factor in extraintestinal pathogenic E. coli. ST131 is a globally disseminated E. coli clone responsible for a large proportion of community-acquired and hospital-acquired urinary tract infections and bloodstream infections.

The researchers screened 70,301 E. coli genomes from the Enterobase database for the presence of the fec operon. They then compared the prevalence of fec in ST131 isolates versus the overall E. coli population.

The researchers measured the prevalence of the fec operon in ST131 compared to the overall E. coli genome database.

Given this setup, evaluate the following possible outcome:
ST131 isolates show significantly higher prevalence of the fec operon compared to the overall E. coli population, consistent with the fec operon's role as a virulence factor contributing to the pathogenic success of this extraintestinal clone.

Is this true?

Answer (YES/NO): YES